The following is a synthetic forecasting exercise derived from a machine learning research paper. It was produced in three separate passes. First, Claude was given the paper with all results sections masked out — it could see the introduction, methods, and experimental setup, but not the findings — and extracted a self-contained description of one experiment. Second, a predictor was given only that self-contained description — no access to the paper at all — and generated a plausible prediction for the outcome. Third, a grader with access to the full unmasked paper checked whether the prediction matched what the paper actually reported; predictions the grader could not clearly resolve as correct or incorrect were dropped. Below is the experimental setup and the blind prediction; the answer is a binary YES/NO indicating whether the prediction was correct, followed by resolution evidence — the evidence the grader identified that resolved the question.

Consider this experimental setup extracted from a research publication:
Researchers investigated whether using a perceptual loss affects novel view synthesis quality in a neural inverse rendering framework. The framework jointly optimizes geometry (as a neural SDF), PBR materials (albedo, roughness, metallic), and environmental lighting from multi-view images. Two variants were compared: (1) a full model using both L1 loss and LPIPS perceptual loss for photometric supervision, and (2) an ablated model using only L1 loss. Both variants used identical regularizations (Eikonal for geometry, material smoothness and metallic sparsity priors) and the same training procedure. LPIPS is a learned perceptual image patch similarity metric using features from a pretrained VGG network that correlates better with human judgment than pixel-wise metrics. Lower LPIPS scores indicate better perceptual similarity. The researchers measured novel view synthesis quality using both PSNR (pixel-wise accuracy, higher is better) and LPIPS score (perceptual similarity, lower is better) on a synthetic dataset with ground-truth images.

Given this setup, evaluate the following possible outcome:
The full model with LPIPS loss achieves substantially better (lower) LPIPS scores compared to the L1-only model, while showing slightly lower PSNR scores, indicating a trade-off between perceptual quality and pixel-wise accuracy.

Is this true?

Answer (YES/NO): NO